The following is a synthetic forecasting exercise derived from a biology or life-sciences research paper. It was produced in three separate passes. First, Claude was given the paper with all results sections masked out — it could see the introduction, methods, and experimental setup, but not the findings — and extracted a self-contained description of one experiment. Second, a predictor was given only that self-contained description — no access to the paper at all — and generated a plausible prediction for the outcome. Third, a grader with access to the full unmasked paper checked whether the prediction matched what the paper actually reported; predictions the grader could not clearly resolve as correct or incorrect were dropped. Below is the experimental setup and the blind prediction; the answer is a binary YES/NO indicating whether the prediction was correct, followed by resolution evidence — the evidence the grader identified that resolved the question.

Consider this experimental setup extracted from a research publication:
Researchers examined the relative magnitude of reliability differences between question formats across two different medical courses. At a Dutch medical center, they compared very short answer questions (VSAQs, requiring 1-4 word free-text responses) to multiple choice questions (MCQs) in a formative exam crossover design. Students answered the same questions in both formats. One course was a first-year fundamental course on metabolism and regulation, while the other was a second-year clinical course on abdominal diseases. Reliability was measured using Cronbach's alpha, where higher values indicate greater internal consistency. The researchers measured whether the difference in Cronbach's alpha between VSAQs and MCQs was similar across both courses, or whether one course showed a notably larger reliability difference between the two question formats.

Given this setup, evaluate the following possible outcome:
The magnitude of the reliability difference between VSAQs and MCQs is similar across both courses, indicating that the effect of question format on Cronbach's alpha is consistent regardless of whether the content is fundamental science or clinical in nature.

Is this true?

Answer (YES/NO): NO